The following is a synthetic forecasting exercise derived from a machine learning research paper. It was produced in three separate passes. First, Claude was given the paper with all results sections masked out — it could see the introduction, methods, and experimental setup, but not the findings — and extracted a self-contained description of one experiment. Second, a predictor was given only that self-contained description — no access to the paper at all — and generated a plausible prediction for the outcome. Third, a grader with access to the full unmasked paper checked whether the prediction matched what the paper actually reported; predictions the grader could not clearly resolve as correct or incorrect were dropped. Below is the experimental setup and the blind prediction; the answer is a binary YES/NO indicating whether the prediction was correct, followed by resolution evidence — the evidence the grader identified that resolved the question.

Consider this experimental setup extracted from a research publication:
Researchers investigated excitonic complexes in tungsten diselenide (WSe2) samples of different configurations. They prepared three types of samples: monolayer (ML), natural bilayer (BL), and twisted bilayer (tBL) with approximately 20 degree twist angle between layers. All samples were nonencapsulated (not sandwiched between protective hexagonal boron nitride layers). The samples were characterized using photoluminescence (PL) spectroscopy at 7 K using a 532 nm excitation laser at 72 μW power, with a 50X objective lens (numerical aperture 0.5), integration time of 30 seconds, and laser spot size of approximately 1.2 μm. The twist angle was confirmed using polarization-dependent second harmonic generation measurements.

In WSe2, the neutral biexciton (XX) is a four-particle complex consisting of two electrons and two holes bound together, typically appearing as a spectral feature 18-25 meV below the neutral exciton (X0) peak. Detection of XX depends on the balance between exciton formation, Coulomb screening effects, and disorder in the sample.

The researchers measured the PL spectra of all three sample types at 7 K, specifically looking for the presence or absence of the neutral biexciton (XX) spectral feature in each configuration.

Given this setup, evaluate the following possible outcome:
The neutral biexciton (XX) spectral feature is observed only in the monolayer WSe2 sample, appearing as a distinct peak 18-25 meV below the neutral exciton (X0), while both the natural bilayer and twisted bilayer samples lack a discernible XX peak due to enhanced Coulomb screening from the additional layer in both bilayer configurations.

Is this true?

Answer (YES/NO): NO